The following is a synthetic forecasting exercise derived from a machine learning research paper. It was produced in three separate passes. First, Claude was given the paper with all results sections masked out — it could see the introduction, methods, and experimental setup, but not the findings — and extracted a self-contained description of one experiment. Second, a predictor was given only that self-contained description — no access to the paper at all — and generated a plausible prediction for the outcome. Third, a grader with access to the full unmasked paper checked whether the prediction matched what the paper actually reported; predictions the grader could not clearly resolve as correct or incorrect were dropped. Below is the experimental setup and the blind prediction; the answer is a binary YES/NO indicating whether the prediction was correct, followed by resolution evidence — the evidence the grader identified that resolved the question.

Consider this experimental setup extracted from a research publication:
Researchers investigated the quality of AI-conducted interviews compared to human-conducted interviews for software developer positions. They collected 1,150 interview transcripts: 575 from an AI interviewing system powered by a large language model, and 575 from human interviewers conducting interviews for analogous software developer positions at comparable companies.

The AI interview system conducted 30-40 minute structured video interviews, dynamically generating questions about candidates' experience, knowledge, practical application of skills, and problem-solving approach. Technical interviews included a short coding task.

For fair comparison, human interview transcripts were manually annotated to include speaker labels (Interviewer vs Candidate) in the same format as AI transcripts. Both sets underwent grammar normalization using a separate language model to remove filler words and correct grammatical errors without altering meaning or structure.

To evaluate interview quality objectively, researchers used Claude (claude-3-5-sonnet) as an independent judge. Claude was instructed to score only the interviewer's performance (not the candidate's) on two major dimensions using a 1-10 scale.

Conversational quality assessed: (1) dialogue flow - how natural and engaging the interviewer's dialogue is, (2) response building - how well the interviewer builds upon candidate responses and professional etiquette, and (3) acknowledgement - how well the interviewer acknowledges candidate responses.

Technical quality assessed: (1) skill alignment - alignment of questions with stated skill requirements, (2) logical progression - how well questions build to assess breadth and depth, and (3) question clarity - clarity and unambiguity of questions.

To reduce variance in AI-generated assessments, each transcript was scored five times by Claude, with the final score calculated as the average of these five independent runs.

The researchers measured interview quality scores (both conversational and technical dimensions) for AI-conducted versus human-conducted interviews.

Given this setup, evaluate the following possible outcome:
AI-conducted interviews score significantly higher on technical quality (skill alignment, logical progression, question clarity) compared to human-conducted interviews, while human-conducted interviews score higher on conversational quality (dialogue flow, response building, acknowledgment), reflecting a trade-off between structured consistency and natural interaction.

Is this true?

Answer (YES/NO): NO